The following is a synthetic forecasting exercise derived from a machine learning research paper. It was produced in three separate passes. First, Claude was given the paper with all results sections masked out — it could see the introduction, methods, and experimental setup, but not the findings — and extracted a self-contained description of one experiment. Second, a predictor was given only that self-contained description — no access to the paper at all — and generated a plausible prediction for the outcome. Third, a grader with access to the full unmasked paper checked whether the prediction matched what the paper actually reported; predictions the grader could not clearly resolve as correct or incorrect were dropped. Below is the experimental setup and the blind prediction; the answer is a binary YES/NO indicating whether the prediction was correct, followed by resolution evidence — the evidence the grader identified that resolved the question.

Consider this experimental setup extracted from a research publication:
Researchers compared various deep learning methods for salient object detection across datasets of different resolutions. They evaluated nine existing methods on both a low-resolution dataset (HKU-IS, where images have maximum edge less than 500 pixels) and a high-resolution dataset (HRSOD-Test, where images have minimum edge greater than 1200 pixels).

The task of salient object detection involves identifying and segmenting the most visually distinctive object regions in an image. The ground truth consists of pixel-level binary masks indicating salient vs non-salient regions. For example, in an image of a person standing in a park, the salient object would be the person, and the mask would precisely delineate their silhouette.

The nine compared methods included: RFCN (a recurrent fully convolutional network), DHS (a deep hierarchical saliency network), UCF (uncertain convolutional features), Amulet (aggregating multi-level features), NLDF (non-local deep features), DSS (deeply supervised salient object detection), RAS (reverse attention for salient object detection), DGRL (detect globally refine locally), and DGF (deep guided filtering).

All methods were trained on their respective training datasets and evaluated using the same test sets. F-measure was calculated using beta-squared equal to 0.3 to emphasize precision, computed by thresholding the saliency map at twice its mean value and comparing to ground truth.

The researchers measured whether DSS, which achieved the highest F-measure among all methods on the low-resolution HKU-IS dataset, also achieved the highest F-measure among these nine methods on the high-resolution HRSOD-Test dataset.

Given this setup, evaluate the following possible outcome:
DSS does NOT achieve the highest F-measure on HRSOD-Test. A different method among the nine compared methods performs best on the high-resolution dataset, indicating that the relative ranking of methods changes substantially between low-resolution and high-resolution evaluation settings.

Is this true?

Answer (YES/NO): YES